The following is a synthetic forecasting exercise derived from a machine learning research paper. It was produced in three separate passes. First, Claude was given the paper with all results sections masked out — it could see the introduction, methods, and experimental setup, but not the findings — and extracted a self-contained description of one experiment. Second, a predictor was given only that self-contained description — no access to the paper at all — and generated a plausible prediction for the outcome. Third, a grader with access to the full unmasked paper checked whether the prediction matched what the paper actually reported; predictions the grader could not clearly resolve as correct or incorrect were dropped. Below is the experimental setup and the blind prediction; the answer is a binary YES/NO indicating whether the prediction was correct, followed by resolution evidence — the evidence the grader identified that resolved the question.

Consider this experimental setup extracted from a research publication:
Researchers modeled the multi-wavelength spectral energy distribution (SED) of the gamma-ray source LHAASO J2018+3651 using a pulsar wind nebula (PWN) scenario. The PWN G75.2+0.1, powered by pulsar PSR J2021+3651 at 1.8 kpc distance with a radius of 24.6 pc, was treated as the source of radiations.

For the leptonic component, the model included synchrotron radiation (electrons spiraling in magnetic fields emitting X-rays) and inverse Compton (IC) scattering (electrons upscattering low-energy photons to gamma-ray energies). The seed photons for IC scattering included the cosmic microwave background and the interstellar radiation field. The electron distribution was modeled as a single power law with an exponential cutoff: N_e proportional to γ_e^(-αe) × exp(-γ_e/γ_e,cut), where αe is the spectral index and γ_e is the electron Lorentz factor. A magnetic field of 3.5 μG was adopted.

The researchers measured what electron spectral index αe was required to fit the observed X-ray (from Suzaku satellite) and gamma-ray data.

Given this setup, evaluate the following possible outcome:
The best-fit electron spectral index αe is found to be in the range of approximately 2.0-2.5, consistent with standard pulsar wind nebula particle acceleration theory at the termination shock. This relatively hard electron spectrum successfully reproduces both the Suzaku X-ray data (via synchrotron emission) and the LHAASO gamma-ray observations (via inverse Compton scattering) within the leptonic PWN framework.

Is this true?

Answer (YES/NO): YES